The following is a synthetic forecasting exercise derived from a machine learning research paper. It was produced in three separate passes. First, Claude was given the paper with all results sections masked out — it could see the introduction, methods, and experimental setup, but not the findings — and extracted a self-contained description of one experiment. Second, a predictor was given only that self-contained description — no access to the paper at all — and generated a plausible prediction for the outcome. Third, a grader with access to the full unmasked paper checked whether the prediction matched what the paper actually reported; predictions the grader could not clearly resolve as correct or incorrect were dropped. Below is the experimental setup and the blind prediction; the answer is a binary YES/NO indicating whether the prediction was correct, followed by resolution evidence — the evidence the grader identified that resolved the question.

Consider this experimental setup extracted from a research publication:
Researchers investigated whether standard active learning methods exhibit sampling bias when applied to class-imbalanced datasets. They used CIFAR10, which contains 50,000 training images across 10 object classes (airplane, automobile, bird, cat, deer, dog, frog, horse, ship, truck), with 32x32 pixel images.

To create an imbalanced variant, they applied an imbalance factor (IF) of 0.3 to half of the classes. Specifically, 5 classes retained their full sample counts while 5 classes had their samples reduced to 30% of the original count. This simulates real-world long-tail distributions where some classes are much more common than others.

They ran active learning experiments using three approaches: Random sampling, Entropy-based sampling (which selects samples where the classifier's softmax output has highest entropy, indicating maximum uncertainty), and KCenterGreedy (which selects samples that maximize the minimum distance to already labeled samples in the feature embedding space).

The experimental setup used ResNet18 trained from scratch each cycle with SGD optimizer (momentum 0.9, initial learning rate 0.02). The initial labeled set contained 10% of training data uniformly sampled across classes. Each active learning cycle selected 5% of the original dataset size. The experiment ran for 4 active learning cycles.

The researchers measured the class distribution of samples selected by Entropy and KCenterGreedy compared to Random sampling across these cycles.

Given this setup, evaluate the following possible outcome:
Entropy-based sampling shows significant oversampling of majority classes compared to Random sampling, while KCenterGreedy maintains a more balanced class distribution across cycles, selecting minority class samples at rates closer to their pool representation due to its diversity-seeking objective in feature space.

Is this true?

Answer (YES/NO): NO